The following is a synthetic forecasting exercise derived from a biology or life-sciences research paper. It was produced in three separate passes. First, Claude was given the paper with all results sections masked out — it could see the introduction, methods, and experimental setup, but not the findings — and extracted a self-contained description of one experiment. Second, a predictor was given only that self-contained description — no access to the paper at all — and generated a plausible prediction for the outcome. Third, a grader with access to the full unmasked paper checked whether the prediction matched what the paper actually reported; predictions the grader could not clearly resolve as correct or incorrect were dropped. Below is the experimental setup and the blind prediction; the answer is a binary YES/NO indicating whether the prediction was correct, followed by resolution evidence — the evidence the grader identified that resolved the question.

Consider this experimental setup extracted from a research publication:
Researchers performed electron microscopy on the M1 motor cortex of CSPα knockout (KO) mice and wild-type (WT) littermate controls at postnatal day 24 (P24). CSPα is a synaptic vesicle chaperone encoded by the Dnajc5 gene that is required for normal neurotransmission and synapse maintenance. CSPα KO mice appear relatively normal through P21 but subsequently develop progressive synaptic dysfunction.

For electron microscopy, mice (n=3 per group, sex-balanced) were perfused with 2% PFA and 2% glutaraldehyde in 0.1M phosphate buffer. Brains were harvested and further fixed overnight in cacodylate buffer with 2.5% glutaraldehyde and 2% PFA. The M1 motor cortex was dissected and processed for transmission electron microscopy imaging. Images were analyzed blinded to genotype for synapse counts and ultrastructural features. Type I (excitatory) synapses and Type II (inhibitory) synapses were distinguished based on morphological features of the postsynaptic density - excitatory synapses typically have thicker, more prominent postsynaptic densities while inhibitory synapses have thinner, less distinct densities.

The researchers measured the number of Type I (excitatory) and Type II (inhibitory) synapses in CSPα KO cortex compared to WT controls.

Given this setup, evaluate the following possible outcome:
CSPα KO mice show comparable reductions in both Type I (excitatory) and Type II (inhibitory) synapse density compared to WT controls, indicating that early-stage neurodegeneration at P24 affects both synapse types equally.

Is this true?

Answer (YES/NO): NO